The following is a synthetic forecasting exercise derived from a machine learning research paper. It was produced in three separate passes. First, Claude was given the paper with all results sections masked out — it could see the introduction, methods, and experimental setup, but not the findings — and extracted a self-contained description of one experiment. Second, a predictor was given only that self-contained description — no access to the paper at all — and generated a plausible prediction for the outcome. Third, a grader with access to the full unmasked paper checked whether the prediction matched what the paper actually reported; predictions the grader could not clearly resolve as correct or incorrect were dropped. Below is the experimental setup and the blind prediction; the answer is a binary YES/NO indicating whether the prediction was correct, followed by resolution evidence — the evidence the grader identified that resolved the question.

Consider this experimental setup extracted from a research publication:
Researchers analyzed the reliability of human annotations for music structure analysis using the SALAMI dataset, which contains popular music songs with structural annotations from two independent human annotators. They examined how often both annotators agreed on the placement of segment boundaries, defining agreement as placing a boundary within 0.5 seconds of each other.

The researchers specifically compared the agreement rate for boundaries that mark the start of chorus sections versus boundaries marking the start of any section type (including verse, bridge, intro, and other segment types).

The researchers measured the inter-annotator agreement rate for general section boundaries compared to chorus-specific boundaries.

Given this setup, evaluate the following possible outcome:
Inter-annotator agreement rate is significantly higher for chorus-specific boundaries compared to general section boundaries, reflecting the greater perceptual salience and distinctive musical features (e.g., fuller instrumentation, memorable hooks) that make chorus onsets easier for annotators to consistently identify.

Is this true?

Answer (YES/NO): YES